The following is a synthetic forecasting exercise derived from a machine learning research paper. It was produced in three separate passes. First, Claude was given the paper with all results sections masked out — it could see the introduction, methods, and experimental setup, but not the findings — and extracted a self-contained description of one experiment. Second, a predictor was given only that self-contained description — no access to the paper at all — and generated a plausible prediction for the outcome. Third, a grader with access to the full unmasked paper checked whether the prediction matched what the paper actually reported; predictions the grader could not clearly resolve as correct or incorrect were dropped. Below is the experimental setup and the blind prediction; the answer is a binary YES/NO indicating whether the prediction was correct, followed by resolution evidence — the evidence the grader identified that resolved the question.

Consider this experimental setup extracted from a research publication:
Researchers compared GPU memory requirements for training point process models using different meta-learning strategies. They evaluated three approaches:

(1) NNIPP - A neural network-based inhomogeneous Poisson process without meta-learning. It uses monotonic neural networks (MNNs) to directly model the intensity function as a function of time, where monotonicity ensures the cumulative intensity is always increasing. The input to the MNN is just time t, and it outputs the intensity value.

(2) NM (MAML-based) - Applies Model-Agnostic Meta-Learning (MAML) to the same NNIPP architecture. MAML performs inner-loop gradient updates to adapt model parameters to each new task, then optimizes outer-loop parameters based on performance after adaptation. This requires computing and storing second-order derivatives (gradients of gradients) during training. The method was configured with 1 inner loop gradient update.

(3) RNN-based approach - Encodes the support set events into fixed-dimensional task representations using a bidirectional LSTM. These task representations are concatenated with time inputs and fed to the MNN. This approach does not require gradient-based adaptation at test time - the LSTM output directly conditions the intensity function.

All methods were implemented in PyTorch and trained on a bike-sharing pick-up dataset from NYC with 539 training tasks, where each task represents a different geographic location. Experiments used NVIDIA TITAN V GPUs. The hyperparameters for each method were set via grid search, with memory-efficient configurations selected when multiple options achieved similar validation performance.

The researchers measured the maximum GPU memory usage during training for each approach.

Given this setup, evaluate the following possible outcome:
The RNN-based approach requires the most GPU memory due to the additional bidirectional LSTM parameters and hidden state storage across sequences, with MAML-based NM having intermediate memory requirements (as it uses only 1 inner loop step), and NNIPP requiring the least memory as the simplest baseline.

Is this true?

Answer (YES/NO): NO